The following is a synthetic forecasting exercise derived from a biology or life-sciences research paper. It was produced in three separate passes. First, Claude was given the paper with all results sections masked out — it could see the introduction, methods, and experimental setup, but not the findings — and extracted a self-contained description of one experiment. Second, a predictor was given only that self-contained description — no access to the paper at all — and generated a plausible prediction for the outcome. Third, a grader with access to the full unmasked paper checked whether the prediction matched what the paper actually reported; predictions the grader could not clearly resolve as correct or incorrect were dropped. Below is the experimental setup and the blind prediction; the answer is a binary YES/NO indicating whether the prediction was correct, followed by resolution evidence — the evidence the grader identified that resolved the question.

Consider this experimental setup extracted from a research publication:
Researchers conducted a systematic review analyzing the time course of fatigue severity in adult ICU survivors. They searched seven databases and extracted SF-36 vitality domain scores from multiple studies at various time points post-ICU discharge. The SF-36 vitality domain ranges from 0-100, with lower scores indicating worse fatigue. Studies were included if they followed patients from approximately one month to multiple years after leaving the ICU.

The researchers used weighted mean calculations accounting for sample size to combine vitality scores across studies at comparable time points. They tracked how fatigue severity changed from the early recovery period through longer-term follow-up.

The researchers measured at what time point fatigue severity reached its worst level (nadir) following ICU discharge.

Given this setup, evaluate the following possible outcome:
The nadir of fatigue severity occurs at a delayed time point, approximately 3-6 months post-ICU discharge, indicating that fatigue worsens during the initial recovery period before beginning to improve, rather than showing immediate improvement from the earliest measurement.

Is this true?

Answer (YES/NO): NO